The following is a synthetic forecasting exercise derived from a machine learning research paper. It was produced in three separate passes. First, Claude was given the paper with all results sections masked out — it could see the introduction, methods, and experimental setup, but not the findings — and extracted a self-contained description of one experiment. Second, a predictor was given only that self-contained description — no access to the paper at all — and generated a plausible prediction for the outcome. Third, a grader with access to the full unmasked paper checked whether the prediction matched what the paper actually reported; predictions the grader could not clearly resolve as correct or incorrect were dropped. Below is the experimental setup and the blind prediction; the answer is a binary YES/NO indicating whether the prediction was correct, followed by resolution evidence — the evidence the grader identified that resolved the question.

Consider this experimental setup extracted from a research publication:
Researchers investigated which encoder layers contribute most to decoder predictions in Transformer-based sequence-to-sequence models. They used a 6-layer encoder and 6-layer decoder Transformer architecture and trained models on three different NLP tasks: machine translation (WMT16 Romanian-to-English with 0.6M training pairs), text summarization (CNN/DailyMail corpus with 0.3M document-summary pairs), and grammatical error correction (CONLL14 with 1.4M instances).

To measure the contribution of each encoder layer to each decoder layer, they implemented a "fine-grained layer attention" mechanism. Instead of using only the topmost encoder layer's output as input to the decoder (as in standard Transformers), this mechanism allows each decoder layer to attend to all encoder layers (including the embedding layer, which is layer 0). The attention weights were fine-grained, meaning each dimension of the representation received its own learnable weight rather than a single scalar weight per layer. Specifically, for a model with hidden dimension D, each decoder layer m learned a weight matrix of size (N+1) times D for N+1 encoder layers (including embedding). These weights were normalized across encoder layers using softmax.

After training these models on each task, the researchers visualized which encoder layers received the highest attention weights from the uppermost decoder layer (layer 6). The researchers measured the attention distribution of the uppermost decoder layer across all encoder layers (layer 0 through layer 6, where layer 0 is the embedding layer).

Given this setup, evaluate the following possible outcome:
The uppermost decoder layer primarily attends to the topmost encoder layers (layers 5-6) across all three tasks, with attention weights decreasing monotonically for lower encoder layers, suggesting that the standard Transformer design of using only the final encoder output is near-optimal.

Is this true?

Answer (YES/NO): NO